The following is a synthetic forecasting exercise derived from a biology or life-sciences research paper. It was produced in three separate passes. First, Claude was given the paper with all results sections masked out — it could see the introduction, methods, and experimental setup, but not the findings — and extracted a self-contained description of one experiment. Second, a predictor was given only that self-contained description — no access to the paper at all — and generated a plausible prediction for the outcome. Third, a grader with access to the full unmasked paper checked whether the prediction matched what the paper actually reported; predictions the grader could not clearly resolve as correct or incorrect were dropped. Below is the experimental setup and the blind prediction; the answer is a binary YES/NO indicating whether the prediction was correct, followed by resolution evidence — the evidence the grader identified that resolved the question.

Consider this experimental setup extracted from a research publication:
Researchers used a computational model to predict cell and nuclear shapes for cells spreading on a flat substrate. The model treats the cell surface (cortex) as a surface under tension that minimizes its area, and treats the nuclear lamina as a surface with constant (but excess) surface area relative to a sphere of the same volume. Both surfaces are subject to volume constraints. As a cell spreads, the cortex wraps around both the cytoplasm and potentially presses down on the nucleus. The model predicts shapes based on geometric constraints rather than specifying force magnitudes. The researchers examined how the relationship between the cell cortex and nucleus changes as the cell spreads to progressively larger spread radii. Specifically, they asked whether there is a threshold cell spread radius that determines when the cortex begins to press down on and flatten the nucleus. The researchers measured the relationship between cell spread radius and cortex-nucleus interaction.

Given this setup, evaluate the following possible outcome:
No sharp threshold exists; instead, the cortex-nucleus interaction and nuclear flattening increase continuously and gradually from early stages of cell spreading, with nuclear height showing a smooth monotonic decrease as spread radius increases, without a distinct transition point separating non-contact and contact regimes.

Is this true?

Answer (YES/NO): NO